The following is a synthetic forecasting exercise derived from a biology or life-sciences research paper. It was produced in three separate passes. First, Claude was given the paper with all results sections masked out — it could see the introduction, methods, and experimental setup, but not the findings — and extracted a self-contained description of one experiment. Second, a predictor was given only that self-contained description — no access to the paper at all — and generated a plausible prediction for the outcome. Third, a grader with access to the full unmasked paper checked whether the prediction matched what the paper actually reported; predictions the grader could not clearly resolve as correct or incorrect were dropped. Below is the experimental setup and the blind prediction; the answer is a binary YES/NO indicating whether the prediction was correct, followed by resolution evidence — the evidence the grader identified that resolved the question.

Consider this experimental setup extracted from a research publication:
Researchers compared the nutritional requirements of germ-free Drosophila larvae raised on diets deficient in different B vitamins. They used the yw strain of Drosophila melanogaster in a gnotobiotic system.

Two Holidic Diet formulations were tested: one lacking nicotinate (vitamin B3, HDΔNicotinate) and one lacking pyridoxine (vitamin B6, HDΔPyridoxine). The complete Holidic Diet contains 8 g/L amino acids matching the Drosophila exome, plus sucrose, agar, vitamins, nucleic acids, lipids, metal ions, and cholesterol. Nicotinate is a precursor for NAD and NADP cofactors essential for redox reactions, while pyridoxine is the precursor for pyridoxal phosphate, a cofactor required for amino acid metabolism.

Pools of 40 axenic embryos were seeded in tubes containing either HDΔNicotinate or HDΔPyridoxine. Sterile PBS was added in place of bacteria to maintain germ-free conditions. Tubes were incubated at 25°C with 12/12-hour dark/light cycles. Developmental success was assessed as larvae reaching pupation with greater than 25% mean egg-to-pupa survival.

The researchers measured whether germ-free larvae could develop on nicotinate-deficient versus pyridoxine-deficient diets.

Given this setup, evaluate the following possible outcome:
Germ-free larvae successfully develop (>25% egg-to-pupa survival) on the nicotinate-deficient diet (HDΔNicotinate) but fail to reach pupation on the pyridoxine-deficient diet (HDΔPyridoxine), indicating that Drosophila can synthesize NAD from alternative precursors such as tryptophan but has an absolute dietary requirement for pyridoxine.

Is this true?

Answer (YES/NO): NO